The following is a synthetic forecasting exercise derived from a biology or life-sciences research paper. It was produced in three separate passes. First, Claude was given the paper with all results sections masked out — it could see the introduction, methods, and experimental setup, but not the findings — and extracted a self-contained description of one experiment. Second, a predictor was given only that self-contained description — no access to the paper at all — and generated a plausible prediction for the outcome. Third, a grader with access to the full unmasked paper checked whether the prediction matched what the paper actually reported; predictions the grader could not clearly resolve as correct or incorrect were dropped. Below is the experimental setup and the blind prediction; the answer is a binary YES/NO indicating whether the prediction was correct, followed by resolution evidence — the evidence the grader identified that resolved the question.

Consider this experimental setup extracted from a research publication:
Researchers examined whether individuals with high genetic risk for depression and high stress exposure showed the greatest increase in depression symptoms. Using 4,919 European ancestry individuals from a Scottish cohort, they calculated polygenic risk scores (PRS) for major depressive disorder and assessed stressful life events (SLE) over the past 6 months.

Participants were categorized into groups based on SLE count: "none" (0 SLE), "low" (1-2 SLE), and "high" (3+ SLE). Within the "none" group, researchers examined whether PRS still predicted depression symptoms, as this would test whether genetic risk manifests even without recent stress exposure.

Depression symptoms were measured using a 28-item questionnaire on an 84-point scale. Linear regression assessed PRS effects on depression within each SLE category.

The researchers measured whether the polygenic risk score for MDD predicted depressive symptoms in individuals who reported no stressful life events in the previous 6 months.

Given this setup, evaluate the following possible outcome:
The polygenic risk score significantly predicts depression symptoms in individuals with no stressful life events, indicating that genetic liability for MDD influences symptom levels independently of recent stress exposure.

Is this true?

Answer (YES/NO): NO